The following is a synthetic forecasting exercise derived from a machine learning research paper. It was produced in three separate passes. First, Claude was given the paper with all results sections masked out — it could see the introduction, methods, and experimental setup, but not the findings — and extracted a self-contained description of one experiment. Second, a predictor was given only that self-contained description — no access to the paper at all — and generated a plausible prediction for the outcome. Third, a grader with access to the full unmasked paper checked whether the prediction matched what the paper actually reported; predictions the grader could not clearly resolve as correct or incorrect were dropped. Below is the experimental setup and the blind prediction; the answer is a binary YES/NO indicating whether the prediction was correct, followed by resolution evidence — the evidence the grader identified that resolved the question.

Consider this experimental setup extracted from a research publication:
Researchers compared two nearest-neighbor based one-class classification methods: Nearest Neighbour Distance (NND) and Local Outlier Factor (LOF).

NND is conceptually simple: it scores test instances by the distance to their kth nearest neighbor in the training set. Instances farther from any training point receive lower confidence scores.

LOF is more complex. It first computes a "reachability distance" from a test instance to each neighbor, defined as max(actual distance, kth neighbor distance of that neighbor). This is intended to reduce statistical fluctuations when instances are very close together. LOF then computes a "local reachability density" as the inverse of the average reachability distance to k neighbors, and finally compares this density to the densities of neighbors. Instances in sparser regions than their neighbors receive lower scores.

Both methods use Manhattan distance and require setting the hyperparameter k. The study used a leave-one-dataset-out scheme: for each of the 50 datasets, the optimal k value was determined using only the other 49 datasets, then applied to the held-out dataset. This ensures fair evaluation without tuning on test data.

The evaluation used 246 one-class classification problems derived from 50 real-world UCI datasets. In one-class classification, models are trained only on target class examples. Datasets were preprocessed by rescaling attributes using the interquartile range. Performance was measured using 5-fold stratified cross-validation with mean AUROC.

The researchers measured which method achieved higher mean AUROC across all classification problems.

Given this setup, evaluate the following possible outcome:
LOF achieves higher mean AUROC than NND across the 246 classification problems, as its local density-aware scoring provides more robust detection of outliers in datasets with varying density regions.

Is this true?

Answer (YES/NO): NO